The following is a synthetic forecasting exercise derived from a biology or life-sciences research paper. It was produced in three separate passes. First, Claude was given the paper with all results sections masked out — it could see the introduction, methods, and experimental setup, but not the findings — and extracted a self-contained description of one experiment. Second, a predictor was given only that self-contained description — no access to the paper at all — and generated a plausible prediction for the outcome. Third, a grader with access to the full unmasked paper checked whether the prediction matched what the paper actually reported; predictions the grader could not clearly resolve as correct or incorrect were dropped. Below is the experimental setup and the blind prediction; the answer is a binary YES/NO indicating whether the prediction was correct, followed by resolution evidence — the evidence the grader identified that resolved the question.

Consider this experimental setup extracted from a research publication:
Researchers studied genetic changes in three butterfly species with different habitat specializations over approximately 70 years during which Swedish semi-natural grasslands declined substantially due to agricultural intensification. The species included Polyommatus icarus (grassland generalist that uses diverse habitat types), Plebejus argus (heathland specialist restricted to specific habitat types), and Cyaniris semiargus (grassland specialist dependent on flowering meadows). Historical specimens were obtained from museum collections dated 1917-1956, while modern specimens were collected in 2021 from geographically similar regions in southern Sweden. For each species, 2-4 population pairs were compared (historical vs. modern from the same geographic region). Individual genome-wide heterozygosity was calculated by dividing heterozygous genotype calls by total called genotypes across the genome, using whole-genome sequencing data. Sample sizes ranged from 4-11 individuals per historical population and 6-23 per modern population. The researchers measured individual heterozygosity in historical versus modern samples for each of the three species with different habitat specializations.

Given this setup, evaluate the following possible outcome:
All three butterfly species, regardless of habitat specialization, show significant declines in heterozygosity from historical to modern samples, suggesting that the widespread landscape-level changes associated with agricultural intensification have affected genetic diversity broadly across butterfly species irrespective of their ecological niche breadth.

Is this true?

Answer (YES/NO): NO